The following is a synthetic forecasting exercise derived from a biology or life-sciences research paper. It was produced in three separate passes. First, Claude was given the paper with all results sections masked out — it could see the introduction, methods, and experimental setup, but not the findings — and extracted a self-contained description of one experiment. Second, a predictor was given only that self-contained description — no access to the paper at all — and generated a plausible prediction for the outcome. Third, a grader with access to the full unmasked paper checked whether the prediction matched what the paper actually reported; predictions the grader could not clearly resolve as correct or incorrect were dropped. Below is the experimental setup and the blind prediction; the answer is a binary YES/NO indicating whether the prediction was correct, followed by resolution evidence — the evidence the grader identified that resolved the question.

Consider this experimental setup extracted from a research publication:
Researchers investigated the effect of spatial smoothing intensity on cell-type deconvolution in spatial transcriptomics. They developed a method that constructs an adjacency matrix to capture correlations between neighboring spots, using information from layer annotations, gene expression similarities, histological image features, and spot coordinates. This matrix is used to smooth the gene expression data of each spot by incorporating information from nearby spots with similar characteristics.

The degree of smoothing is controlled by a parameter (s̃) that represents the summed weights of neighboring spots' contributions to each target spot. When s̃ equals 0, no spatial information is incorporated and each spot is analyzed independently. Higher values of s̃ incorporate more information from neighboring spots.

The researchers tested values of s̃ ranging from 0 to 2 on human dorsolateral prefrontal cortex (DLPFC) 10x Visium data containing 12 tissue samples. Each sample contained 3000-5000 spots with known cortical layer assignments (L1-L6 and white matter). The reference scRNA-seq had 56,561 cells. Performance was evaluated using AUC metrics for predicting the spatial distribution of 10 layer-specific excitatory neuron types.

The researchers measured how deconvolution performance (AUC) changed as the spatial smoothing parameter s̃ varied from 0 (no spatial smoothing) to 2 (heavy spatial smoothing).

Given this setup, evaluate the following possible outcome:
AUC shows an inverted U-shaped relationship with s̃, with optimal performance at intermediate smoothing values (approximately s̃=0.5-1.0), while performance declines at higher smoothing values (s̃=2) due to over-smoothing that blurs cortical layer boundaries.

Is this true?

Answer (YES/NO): YES